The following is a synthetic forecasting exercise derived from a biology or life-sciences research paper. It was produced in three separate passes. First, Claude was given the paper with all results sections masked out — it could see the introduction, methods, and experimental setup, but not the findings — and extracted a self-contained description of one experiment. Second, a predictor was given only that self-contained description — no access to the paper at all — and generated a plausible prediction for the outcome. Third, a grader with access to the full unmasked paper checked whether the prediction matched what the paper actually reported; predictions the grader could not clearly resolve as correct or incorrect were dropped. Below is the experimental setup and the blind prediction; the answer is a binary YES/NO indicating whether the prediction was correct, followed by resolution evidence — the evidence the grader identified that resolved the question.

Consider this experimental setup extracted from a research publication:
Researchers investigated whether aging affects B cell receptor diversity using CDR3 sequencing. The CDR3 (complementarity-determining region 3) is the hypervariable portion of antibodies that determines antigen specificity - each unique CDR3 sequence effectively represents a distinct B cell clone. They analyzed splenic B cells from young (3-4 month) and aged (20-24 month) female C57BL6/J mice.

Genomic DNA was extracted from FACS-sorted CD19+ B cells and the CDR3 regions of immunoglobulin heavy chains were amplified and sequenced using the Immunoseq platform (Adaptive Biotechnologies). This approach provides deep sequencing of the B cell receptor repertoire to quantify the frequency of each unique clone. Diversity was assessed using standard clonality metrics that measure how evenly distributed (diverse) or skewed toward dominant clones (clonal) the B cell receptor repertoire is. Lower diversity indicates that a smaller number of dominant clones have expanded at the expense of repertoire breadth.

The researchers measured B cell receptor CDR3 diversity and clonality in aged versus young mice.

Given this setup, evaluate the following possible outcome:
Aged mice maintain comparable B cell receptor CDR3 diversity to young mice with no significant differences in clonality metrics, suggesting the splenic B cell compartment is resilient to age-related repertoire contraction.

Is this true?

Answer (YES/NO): NO